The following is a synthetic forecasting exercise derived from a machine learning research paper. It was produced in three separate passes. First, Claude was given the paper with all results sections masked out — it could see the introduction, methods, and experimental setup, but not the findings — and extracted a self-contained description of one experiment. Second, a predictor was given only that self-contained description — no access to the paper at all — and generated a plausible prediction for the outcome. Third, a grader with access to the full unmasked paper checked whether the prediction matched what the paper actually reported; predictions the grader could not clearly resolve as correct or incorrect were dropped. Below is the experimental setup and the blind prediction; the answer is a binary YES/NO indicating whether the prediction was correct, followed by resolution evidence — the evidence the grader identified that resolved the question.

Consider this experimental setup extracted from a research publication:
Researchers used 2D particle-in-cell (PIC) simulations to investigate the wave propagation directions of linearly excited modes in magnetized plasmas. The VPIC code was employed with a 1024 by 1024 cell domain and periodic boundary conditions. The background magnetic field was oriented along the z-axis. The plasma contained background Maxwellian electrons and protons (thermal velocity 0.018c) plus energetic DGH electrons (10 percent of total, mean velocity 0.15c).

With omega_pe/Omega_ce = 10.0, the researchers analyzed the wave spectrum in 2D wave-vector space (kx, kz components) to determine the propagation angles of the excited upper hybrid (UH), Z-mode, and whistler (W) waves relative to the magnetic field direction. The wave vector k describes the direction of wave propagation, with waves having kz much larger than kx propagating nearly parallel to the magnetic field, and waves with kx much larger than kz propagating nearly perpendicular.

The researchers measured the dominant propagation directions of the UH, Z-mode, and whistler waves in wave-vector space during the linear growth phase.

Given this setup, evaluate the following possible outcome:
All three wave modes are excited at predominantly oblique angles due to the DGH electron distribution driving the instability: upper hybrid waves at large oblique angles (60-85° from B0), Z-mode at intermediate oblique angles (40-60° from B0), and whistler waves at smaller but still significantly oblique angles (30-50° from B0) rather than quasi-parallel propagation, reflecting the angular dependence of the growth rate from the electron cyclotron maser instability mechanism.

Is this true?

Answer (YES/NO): NO